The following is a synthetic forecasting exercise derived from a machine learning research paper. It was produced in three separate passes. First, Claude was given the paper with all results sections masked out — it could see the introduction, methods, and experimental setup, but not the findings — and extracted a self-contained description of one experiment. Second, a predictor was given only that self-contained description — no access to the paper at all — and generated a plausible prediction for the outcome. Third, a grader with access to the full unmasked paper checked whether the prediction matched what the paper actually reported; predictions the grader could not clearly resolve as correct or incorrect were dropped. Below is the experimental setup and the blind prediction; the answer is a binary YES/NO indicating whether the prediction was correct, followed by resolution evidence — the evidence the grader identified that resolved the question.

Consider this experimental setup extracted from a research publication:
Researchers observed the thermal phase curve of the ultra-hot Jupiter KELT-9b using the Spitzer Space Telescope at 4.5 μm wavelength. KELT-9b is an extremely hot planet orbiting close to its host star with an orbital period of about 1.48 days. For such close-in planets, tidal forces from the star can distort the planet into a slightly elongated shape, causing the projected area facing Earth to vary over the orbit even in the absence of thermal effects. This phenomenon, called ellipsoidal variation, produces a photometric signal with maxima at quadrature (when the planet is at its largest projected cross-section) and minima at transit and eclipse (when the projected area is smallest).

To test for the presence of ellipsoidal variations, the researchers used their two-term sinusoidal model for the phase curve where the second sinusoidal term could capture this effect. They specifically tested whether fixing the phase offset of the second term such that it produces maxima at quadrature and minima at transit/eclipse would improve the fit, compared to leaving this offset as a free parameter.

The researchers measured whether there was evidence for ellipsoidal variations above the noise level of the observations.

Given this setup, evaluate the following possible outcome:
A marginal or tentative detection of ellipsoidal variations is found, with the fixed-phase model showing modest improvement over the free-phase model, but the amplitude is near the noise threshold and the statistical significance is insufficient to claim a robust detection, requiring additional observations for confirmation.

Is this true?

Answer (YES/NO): NO